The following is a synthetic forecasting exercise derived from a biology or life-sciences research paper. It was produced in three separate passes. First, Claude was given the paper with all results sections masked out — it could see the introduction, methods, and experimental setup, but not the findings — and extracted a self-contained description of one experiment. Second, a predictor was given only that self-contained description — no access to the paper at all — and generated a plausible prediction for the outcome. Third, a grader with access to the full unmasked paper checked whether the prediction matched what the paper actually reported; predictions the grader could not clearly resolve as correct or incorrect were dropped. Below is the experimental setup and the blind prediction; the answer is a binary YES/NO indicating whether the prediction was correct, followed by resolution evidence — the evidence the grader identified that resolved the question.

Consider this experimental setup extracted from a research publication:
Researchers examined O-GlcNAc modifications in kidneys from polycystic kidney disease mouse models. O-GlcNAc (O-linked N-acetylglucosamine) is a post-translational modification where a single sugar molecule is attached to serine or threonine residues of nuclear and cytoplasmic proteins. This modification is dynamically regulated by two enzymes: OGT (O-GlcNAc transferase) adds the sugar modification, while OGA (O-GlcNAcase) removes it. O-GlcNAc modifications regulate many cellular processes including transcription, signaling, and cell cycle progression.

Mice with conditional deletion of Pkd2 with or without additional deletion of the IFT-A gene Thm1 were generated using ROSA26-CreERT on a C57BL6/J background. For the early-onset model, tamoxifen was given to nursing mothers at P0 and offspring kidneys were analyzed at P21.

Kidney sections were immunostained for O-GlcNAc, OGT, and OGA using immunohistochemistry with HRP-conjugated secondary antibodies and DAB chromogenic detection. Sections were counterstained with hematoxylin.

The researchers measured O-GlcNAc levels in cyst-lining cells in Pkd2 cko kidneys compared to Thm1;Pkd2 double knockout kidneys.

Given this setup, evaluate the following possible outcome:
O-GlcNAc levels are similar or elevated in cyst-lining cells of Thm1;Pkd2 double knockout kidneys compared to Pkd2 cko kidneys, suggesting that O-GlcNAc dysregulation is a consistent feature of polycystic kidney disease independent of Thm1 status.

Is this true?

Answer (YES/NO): NO